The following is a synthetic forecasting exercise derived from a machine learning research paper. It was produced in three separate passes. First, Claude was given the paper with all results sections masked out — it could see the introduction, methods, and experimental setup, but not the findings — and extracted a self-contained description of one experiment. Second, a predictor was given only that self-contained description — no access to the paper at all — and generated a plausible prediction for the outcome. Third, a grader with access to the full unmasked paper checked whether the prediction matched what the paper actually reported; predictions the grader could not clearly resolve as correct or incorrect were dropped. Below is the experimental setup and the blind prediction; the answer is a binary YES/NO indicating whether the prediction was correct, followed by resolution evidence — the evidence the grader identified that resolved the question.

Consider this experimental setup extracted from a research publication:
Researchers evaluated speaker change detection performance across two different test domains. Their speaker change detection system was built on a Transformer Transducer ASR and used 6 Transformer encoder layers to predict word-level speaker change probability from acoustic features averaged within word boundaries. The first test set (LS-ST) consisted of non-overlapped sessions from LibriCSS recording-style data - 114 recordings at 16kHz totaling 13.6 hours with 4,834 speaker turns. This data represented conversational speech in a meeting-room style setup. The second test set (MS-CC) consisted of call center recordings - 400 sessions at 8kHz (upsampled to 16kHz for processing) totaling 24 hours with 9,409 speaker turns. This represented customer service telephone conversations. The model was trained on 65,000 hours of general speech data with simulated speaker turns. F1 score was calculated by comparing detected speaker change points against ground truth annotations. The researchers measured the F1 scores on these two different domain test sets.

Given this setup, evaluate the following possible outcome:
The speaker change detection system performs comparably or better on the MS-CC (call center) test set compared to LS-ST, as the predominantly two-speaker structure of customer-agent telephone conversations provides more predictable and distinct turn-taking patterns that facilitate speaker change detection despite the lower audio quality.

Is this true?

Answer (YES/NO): NO